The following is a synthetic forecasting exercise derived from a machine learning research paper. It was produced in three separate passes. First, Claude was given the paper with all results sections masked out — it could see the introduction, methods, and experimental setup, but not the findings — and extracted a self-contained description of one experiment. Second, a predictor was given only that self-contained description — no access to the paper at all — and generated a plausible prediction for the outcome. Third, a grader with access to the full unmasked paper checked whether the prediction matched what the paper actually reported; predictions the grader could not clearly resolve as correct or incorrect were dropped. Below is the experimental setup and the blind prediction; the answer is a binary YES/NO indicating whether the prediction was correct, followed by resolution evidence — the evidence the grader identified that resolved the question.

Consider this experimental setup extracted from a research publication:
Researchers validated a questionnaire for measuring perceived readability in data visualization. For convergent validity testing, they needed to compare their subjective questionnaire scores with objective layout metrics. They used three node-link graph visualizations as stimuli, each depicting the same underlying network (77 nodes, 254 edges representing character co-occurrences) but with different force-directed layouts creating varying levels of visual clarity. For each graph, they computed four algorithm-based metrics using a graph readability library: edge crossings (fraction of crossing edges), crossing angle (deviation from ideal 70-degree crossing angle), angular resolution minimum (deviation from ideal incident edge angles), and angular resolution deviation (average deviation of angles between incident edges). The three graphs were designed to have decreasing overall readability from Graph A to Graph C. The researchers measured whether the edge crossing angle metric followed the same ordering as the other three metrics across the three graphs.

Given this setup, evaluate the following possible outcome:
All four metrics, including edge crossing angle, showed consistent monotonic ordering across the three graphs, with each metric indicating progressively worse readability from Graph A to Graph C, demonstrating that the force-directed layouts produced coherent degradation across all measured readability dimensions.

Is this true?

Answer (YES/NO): NO